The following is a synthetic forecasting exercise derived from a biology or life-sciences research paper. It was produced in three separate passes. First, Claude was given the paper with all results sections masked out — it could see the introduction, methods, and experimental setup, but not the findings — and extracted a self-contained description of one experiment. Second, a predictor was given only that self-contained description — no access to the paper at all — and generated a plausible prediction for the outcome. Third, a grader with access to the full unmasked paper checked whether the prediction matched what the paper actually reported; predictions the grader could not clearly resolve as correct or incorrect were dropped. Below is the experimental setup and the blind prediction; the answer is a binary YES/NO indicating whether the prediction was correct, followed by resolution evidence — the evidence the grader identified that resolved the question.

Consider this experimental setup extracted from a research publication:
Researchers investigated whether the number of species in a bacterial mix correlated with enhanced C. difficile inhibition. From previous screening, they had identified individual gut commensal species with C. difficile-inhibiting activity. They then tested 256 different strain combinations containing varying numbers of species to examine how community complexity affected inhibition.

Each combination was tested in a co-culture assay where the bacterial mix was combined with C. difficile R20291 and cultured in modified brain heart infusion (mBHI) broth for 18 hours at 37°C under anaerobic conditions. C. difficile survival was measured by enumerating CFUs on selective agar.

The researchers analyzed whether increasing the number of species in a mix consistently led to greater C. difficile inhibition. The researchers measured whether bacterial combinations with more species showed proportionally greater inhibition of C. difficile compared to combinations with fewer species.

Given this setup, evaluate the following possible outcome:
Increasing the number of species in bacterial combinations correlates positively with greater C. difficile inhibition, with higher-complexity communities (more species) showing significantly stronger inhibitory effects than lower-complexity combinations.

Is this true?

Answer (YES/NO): NO